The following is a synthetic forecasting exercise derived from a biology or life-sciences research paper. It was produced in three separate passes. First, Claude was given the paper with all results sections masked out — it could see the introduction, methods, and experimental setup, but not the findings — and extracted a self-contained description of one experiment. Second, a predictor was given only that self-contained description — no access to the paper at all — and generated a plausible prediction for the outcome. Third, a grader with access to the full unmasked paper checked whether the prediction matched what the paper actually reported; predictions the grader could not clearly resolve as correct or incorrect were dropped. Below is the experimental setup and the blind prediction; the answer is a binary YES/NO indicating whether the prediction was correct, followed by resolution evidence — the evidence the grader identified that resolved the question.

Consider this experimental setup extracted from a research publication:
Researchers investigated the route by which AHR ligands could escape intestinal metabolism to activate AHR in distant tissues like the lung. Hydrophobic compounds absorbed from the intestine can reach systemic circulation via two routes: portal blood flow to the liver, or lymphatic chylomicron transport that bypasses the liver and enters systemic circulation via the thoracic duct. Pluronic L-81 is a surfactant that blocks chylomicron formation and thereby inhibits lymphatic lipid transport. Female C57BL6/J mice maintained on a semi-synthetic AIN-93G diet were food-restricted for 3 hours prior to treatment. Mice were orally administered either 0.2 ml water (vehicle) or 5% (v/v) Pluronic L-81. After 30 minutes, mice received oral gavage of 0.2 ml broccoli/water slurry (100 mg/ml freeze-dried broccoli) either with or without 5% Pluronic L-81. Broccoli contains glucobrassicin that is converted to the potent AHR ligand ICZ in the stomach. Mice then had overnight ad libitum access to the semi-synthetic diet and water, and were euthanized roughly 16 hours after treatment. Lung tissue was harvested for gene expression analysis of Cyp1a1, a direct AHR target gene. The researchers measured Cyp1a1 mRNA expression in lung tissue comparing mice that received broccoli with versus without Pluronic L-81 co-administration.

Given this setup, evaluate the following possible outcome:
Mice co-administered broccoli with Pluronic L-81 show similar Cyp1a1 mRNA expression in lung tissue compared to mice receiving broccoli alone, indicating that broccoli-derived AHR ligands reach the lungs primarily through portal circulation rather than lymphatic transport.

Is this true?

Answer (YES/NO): NO